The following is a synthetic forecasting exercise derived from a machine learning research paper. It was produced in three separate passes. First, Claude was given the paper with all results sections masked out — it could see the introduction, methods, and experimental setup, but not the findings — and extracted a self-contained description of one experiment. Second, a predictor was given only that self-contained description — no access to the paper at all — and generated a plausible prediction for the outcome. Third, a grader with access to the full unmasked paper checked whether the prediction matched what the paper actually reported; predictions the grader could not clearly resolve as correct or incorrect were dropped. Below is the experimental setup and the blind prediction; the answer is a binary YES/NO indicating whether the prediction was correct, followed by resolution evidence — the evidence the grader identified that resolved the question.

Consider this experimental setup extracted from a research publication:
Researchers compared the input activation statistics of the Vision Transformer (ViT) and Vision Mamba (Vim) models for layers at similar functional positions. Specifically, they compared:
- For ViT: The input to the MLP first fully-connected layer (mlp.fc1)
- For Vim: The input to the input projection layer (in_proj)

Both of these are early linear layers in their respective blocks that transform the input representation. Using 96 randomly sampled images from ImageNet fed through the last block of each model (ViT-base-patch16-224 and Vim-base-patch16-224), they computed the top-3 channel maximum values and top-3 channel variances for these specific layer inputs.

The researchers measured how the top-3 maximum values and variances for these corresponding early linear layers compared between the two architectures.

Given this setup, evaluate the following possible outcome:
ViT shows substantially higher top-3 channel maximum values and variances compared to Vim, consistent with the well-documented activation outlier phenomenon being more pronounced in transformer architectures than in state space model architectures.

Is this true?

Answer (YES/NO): NO